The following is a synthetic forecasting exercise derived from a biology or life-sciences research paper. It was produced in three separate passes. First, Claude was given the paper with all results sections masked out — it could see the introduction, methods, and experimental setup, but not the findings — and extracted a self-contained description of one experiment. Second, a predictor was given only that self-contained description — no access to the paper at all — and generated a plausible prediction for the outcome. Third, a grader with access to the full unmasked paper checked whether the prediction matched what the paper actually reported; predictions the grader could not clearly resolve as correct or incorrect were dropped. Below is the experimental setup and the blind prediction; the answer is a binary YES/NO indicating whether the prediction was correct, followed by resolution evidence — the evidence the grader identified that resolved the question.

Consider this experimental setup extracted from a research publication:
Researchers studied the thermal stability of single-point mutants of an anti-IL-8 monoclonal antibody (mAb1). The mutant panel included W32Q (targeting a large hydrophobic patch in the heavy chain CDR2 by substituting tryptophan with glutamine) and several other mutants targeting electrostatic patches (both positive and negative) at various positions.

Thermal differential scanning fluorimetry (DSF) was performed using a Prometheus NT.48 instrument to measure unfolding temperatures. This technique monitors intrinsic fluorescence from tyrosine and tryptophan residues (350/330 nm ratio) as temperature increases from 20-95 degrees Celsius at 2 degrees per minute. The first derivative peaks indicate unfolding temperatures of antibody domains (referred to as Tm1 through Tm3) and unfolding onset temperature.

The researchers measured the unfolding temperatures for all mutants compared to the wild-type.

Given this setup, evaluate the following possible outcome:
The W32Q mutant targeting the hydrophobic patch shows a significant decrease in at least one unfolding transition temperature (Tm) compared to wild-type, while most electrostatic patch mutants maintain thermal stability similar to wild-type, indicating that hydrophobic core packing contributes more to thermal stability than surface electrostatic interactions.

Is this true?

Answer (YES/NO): YES